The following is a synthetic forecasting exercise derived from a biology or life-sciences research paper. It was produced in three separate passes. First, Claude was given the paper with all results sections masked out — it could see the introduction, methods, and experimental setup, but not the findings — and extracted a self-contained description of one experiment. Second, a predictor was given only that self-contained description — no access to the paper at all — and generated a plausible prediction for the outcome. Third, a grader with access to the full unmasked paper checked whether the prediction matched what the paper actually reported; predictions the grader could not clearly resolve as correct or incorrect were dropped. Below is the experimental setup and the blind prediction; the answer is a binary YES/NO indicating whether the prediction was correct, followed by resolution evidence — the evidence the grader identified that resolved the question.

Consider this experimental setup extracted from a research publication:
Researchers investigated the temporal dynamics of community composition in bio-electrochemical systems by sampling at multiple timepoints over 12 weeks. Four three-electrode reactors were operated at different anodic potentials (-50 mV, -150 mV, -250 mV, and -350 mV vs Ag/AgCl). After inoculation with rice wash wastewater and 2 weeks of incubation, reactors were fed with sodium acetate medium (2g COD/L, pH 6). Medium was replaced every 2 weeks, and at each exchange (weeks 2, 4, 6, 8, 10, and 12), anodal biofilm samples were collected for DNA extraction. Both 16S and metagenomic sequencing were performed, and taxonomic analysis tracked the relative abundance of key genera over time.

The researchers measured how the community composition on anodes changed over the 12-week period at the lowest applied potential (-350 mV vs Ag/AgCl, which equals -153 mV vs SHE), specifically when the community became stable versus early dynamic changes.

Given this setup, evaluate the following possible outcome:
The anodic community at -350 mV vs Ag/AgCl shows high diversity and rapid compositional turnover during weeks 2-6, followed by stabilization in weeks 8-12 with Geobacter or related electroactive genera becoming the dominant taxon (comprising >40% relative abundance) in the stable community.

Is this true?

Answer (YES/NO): NO